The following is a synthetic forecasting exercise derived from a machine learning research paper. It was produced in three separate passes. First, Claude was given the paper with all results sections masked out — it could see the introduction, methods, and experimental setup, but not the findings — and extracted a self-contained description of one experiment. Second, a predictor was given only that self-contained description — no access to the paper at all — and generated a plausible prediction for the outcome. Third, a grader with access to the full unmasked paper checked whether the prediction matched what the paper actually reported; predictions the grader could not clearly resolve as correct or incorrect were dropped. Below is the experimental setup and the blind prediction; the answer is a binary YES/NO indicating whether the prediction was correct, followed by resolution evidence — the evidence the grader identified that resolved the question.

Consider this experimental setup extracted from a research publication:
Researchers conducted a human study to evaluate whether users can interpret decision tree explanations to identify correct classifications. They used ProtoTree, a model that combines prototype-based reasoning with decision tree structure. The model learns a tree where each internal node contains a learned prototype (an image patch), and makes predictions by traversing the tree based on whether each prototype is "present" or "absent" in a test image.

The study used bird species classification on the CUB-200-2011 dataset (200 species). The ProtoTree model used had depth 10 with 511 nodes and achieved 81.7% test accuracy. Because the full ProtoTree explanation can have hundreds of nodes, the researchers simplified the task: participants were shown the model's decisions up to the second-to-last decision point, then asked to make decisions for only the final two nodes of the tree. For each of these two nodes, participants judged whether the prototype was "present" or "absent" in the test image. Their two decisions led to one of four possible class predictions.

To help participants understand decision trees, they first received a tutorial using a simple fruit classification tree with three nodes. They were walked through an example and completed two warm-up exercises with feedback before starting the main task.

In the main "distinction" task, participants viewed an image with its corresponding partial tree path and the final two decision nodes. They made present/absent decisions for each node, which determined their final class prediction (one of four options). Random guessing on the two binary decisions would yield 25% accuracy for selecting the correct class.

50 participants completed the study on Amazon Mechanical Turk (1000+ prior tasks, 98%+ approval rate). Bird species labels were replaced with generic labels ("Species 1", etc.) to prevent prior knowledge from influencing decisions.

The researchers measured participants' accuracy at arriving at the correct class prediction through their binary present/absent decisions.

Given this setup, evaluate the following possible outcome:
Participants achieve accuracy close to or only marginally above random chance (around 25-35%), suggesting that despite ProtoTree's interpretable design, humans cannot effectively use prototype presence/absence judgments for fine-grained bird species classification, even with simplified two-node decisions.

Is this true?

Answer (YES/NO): YES